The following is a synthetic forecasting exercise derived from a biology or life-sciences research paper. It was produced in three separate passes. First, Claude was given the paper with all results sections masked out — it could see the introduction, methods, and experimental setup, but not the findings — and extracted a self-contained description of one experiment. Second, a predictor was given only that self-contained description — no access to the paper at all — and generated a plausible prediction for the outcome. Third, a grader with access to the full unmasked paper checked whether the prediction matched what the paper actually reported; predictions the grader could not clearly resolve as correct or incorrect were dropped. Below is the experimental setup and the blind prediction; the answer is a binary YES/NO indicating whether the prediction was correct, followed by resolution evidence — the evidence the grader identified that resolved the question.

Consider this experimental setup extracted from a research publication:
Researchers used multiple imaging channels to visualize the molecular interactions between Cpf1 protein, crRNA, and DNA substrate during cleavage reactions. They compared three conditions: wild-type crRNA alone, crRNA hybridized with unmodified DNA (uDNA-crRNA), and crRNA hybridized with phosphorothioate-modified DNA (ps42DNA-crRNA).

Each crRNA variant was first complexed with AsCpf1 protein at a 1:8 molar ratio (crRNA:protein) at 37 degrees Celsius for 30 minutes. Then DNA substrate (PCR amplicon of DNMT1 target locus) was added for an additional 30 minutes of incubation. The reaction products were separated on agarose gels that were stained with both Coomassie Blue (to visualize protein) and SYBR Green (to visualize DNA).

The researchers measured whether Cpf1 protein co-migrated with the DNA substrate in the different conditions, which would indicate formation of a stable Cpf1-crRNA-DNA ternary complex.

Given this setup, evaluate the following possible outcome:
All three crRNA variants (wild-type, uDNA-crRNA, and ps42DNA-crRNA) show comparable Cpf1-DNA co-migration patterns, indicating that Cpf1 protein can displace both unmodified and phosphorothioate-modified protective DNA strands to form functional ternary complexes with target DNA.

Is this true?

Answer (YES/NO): NO